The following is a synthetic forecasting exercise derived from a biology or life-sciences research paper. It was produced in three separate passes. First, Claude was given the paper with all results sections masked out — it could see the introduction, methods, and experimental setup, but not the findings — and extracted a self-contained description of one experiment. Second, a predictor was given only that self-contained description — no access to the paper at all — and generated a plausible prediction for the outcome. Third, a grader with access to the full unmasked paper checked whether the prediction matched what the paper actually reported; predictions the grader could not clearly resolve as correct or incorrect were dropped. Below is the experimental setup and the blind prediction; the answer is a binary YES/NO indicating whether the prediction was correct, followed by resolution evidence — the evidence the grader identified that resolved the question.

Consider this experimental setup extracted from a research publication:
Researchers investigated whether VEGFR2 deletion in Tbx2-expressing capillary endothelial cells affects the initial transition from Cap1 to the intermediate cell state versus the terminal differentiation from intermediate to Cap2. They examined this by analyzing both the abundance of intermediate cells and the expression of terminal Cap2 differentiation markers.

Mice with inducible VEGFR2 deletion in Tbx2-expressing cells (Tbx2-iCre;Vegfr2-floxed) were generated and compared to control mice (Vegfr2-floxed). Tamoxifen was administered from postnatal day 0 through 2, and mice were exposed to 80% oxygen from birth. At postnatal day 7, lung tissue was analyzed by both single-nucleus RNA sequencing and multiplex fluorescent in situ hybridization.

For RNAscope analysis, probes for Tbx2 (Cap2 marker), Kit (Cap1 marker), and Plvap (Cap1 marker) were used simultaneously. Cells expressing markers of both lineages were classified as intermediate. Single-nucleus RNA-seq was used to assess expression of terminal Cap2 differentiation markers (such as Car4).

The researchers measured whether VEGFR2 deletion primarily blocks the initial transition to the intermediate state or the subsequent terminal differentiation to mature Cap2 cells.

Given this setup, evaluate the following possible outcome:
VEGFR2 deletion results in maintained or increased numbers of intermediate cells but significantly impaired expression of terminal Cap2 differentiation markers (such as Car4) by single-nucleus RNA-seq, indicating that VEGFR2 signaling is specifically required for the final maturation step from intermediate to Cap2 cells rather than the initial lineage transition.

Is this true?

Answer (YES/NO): YES